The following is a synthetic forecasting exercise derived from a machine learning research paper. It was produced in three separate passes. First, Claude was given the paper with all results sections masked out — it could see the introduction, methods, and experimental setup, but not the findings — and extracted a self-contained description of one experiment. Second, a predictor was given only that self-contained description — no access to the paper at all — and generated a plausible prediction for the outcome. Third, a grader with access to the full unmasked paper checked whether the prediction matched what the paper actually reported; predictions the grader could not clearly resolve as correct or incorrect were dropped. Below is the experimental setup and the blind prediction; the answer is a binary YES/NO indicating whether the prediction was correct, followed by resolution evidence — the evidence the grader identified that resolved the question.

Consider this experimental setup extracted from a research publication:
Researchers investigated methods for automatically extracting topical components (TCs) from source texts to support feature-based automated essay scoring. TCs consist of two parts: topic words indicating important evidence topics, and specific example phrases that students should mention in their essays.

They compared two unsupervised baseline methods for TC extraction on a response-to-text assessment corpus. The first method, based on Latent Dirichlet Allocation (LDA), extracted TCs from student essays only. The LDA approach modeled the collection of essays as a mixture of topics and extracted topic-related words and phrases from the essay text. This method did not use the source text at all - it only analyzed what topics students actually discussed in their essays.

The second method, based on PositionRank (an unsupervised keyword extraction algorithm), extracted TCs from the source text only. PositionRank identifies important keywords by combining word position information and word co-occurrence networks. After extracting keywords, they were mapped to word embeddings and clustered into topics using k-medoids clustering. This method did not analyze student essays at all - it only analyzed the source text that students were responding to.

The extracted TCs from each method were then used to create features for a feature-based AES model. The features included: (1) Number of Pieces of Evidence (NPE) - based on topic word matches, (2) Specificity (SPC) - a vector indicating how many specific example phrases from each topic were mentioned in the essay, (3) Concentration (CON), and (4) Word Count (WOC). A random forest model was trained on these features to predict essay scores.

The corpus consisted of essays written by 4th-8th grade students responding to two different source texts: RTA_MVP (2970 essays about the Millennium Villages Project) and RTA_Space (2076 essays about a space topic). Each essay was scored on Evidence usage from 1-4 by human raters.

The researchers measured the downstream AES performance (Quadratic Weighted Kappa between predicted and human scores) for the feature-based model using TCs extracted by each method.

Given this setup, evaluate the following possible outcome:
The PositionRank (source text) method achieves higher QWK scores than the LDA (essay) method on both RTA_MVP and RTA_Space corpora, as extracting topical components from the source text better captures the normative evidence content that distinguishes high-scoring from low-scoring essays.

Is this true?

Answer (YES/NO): NO